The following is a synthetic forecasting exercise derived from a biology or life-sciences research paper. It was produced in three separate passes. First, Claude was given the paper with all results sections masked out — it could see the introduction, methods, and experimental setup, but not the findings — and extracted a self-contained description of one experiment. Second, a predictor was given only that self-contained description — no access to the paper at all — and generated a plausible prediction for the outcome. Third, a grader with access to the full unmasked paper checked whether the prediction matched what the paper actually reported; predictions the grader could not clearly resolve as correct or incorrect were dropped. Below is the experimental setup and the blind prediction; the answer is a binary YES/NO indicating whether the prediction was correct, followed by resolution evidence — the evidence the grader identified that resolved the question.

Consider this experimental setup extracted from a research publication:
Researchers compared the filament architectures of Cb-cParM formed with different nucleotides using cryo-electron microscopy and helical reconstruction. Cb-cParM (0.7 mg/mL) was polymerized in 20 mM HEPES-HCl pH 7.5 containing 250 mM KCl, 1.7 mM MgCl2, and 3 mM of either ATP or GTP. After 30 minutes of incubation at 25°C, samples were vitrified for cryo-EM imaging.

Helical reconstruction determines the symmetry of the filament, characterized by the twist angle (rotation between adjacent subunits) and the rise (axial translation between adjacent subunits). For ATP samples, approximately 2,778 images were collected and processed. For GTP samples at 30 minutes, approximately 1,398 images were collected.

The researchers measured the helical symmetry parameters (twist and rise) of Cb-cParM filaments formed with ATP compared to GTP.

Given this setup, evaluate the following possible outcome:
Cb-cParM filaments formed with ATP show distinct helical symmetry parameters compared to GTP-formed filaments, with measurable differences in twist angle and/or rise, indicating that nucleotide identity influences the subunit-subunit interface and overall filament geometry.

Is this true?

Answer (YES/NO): NO